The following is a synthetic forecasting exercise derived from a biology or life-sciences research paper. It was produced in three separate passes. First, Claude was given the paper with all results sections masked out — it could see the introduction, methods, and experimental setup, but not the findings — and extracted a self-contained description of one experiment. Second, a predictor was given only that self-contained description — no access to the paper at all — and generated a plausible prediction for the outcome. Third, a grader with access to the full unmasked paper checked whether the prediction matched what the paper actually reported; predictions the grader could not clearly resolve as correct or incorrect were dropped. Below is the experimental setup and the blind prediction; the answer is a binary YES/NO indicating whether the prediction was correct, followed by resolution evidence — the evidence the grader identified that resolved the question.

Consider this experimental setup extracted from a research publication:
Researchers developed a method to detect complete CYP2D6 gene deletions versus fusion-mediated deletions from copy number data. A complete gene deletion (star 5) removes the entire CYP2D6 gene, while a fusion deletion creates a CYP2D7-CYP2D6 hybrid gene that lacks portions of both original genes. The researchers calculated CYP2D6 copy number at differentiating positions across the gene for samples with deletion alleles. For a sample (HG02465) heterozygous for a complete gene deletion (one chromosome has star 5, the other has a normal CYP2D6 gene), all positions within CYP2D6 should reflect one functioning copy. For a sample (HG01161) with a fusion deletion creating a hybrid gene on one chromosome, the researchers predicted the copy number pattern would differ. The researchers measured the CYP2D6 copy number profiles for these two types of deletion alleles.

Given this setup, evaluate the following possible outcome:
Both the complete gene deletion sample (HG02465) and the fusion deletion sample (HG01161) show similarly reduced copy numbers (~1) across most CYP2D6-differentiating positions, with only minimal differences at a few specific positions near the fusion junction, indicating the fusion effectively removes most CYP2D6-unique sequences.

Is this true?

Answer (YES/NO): NO